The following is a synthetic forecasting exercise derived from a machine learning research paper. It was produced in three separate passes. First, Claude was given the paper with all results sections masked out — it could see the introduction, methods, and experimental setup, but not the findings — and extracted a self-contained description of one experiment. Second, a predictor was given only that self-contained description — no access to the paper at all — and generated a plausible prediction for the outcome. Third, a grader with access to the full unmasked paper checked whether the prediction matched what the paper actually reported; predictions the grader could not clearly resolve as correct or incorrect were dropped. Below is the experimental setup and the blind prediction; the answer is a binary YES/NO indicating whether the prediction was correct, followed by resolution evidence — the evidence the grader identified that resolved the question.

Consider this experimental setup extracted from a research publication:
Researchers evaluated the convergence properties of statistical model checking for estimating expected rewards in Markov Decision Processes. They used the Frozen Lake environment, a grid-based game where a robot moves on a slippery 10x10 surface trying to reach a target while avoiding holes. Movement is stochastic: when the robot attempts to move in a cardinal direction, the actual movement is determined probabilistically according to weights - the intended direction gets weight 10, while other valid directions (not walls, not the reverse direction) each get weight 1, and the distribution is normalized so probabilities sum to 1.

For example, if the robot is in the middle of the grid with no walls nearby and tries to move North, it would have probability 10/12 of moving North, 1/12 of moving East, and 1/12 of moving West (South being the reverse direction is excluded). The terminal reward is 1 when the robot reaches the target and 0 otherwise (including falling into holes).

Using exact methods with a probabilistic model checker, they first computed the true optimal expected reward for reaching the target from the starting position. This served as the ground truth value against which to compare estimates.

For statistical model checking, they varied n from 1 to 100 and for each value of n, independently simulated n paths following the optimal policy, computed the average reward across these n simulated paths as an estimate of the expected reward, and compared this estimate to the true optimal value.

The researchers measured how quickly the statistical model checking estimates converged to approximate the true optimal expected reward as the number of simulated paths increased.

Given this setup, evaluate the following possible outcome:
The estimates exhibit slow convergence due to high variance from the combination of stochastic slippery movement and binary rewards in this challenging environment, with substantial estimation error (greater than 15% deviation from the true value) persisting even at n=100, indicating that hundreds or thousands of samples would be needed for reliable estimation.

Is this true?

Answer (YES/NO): NO